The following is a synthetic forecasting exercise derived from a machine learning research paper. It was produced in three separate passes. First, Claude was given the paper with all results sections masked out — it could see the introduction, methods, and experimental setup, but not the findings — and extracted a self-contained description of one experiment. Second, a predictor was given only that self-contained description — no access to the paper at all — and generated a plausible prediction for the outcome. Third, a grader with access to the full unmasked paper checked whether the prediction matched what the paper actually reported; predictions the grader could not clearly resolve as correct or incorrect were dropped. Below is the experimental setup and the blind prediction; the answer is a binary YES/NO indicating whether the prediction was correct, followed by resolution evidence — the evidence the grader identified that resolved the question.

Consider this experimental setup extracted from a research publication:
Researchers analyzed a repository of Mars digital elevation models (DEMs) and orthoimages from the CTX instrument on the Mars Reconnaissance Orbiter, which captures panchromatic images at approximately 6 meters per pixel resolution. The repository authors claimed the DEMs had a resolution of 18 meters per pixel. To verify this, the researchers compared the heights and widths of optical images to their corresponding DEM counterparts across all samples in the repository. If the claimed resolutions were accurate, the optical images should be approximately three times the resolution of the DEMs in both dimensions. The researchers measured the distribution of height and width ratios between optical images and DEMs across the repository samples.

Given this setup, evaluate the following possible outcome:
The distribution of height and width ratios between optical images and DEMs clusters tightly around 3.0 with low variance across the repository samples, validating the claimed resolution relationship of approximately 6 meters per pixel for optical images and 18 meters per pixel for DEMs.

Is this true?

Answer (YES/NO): NO